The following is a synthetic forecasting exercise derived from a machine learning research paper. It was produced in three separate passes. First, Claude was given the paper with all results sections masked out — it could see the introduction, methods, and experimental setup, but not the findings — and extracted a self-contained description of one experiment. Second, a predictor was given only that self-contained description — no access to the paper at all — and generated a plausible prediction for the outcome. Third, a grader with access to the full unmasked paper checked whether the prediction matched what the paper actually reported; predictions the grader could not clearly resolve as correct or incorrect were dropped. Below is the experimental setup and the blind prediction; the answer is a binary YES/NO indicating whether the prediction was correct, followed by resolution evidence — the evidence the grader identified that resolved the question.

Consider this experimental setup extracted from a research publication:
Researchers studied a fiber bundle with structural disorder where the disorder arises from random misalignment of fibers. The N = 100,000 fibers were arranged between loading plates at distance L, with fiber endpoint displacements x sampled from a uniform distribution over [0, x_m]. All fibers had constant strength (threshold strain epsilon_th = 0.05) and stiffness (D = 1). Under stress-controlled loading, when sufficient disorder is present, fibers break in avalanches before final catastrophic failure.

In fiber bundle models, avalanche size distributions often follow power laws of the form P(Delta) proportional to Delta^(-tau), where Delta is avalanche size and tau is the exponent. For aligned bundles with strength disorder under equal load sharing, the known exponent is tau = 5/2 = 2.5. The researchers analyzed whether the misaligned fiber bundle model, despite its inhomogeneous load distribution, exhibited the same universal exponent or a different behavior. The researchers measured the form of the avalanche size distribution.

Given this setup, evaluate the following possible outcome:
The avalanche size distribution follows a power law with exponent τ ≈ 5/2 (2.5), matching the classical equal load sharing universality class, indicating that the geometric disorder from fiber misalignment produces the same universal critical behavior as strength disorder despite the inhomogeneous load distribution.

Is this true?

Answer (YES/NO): NO